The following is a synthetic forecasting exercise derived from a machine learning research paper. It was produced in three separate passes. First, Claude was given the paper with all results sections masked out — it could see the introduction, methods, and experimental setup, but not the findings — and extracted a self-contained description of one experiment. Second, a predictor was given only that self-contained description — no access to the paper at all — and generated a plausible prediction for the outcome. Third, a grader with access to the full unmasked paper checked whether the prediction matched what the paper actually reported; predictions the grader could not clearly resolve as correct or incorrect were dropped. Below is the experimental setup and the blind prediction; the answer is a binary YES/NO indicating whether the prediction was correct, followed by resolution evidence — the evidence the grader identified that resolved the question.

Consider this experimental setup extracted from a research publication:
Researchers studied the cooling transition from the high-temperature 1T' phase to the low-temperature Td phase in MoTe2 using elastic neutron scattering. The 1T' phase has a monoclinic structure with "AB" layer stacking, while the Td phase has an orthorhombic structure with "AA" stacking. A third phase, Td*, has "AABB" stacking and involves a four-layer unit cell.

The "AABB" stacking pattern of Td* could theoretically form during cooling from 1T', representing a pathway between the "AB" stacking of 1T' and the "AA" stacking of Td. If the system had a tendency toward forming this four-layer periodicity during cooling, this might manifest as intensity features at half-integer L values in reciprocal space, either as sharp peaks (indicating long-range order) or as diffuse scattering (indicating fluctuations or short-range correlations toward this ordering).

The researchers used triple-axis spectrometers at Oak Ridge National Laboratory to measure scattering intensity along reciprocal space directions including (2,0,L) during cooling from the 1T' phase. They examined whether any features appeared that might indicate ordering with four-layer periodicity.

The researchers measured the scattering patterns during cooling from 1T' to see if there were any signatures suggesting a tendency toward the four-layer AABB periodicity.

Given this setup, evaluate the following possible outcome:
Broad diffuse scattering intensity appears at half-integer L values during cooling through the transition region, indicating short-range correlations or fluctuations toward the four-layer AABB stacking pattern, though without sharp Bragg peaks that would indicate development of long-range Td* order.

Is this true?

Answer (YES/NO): YES